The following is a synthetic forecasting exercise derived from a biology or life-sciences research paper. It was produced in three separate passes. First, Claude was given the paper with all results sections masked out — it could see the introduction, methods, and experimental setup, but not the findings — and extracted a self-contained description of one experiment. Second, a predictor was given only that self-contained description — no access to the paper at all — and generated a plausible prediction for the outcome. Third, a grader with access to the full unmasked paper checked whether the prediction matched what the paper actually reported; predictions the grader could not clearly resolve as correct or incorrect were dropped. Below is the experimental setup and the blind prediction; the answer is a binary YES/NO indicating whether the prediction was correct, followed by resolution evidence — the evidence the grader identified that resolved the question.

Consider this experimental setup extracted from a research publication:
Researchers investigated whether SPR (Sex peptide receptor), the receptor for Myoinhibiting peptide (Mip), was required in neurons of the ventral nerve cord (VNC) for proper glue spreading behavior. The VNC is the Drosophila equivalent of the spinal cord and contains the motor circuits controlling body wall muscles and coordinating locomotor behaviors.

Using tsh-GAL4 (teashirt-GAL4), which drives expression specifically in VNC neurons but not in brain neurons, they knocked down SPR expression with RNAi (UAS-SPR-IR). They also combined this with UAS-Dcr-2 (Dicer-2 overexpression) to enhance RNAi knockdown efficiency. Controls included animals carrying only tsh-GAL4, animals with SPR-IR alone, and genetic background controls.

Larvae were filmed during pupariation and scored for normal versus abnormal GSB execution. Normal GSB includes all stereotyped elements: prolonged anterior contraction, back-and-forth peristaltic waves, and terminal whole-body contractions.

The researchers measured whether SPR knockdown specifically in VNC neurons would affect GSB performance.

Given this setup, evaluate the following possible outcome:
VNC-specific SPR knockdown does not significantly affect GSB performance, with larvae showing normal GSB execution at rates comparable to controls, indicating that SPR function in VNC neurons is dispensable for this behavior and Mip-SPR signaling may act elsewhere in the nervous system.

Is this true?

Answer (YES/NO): NO